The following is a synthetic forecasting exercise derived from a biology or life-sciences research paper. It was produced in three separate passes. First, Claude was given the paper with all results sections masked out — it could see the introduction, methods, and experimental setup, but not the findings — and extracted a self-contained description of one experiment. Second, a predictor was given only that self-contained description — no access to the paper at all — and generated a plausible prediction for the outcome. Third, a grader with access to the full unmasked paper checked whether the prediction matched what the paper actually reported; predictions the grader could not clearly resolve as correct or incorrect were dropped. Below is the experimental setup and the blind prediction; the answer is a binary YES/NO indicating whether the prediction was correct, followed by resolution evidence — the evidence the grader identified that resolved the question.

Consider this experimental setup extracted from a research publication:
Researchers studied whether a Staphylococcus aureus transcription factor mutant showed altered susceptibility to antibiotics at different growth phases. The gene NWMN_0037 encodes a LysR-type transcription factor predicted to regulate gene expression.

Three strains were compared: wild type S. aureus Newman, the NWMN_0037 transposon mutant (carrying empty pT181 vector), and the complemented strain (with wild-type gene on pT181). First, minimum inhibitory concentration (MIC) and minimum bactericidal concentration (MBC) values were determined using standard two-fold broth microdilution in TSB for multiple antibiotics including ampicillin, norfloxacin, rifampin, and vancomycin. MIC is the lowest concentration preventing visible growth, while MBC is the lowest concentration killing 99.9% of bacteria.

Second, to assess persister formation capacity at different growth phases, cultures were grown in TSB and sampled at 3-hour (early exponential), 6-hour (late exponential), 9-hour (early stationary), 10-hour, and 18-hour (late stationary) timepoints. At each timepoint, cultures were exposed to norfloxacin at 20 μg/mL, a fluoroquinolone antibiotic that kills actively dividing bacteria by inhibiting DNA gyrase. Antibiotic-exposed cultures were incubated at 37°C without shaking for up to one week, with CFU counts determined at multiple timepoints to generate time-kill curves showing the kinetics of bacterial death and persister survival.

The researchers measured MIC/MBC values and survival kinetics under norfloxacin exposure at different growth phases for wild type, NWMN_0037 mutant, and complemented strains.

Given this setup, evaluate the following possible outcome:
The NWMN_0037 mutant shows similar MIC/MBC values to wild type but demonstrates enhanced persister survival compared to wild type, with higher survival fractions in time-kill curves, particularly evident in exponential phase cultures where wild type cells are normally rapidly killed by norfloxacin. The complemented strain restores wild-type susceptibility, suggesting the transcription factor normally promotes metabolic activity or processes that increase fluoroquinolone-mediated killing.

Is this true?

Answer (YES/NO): NO